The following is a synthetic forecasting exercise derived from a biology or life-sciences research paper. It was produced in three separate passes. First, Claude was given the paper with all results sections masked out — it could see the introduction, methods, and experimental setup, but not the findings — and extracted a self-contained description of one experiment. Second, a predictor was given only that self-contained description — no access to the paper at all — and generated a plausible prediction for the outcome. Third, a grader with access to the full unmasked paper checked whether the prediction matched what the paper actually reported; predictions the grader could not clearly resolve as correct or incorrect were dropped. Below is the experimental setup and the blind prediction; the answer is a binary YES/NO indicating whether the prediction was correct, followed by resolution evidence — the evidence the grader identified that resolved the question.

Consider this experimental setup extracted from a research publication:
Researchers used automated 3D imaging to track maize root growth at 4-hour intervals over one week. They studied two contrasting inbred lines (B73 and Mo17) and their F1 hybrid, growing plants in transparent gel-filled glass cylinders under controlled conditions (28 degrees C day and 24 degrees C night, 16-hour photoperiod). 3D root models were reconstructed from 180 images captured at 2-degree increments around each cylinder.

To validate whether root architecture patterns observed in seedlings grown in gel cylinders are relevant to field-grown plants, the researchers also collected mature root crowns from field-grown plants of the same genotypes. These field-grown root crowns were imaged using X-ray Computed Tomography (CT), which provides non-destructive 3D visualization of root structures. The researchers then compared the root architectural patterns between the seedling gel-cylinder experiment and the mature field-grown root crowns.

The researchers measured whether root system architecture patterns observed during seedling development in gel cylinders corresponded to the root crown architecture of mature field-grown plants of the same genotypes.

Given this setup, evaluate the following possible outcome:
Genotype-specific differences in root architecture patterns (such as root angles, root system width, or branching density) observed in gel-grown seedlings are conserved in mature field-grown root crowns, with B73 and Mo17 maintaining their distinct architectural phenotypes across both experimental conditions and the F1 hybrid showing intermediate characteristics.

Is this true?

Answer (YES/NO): NO